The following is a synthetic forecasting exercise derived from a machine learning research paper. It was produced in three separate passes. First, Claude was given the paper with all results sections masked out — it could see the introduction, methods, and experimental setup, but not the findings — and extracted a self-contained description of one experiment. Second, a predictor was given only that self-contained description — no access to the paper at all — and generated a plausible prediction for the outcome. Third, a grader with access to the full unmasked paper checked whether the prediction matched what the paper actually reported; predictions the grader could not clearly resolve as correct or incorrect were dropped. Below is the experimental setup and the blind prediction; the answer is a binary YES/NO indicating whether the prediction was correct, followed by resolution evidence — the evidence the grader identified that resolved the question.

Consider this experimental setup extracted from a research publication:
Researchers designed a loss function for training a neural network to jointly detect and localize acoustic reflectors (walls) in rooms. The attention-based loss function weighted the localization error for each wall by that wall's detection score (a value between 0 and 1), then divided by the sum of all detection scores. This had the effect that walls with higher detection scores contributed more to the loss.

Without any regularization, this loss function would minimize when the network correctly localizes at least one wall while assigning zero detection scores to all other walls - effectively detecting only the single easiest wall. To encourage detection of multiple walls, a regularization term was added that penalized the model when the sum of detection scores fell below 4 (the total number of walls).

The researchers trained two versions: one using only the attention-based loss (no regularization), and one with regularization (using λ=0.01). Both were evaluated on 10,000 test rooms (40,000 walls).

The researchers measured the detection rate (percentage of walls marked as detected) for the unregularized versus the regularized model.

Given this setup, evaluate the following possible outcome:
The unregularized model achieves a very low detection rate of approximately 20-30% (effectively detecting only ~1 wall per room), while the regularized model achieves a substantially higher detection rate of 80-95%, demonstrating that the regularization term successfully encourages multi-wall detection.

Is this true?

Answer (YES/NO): NO